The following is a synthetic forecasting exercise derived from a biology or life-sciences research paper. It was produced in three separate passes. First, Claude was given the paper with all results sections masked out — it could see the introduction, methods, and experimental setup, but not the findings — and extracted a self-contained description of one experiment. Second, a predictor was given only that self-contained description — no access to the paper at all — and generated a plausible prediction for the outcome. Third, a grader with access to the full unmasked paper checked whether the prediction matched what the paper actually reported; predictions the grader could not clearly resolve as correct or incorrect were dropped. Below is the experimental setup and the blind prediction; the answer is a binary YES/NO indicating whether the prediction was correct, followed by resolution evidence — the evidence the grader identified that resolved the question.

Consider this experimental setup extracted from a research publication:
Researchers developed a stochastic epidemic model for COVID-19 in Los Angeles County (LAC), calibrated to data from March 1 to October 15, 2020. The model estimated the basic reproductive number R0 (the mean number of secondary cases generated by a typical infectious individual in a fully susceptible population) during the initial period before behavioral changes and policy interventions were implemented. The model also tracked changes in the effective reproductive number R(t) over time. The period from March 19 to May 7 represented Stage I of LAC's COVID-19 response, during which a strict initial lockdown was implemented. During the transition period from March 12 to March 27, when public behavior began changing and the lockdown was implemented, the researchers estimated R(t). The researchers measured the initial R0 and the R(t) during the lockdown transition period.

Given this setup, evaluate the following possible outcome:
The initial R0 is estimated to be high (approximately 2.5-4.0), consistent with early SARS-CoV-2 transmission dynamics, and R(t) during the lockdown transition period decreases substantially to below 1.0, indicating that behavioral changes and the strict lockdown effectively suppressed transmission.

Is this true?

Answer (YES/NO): YES